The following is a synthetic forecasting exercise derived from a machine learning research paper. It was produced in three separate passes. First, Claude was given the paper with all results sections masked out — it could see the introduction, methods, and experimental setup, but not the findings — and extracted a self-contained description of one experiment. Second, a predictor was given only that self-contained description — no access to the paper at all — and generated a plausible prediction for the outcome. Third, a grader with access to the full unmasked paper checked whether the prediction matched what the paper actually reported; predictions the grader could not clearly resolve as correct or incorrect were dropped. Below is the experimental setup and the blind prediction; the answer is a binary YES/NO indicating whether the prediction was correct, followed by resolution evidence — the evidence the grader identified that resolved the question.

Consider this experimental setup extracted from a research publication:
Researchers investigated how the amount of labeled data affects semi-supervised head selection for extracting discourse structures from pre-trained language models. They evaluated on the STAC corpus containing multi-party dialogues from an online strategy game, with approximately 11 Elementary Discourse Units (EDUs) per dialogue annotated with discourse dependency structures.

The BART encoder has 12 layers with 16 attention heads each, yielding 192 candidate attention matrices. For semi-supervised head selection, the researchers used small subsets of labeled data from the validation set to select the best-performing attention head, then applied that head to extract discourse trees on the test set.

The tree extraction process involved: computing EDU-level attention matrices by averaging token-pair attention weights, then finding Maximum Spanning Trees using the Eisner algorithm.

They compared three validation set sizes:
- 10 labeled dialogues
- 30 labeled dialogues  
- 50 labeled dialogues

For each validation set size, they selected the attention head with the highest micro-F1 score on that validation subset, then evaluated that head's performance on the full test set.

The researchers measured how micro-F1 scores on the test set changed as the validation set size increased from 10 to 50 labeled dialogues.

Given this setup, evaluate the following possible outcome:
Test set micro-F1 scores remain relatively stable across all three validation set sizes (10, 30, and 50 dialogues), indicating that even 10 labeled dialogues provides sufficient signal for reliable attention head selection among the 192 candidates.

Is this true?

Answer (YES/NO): NO